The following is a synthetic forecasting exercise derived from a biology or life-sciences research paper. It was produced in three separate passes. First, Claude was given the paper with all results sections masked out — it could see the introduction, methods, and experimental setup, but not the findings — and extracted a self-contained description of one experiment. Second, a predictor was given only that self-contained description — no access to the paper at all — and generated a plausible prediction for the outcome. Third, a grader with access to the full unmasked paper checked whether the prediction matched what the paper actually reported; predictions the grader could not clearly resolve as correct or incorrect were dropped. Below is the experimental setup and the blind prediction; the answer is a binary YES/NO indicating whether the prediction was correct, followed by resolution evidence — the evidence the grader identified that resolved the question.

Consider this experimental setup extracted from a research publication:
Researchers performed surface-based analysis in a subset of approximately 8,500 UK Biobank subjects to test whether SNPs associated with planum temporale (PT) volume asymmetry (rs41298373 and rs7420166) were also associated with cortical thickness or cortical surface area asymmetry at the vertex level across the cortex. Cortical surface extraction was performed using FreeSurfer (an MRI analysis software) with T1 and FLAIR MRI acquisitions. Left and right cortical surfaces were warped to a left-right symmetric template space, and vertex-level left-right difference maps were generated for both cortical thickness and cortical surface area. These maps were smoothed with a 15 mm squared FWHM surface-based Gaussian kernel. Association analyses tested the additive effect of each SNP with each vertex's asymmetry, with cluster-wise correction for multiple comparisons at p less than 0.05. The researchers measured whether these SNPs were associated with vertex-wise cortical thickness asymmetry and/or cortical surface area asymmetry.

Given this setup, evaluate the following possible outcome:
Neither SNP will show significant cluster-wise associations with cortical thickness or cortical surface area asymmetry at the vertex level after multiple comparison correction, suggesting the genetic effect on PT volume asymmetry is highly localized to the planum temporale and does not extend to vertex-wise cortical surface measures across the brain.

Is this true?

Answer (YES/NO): NO